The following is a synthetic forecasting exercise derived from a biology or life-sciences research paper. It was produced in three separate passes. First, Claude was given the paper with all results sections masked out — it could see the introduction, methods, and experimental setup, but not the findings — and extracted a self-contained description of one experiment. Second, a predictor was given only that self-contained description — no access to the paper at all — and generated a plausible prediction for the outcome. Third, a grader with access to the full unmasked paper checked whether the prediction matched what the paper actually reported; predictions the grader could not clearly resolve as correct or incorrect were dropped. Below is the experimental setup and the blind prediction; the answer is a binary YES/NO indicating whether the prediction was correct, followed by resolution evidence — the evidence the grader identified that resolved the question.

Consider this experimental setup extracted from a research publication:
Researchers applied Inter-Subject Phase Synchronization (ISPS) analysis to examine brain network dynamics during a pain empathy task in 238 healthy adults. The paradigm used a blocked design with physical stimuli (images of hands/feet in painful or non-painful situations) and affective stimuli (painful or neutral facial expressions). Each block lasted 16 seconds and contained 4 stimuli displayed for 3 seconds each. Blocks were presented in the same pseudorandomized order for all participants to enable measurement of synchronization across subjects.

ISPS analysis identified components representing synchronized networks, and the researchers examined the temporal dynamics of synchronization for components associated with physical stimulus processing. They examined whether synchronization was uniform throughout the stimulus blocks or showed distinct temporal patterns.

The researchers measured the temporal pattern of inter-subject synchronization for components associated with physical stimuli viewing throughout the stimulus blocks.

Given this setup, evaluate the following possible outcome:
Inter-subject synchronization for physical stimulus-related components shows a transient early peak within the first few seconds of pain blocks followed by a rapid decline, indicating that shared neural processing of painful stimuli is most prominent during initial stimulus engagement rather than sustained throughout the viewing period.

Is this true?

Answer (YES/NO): NO